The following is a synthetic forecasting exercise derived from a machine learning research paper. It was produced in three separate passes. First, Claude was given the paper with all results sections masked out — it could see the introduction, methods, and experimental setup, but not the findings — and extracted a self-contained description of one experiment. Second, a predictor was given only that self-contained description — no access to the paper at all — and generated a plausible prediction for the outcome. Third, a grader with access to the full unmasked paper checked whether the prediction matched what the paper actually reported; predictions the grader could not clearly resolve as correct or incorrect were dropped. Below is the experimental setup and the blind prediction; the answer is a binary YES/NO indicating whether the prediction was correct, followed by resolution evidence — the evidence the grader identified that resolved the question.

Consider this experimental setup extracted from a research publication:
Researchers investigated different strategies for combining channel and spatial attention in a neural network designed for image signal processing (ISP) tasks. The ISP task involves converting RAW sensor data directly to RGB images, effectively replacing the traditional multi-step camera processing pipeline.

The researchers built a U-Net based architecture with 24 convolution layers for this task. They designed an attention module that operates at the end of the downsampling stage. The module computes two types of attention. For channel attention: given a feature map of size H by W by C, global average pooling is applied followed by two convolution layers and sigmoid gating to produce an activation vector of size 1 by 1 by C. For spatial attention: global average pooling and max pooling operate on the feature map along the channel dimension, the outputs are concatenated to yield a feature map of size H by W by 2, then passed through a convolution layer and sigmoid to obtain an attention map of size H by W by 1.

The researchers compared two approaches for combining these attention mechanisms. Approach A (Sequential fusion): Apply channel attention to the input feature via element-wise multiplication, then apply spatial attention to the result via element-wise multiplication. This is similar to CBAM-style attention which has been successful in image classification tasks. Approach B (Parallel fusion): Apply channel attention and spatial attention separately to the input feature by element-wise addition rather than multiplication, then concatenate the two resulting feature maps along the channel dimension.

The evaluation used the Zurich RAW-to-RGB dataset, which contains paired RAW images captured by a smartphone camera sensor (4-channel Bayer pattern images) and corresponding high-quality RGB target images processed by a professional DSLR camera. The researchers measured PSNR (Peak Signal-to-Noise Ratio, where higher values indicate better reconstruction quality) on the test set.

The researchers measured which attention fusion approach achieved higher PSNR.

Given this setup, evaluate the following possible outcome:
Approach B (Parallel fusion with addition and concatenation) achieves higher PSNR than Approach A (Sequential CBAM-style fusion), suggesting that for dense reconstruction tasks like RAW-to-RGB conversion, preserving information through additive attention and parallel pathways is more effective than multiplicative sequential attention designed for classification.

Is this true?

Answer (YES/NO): YES